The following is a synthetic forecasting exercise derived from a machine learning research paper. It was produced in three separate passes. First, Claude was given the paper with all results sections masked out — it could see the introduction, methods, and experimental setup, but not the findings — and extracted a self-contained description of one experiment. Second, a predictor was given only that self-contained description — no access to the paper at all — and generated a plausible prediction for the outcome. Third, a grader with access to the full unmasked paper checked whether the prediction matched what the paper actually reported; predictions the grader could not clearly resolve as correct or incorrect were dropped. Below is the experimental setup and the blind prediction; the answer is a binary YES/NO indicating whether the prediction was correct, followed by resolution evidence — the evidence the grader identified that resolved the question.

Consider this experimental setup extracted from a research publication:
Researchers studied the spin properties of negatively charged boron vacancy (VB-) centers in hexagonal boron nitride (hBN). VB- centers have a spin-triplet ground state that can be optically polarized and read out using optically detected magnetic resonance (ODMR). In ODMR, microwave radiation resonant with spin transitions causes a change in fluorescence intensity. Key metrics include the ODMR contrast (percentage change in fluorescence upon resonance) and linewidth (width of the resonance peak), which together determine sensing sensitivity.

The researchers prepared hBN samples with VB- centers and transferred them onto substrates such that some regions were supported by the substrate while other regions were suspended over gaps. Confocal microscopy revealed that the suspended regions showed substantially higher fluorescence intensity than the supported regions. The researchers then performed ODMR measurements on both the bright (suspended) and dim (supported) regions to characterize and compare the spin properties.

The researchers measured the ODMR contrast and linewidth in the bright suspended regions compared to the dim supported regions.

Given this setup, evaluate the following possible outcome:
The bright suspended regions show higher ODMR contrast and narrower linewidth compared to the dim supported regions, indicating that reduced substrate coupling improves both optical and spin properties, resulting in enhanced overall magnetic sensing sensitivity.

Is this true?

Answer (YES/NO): NO